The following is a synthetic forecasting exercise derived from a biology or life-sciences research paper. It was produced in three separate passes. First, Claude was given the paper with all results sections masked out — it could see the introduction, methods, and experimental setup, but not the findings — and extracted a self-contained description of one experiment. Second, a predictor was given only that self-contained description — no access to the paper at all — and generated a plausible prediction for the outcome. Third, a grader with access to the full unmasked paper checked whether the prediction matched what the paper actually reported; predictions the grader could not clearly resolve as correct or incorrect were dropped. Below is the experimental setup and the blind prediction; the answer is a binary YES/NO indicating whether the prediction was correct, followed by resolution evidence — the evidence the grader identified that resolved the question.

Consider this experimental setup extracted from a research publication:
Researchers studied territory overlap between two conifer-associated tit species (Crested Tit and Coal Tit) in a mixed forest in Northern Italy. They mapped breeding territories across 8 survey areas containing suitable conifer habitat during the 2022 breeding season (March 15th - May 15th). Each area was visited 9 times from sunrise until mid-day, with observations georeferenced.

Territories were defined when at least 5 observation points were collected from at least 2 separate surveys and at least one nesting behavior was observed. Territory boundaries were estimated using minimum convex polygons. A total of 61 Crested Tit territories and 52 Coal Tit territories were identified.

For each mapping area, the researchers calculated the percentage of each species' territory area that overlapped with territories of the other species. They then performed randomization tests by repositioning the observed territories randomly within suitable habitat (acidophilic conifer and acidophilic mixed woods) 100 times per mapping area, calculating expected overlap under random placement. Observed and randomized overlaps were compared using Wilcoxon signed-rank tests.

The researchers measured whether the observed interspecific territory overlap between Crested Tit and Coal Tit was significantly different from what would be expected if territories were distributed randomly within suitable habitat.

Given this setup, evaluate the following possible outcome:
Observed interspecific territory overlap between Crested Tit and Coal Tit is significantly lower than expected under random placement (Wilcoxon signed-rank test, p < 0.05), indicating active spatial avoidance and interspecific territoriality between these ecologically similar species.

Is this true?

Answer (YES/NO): YES